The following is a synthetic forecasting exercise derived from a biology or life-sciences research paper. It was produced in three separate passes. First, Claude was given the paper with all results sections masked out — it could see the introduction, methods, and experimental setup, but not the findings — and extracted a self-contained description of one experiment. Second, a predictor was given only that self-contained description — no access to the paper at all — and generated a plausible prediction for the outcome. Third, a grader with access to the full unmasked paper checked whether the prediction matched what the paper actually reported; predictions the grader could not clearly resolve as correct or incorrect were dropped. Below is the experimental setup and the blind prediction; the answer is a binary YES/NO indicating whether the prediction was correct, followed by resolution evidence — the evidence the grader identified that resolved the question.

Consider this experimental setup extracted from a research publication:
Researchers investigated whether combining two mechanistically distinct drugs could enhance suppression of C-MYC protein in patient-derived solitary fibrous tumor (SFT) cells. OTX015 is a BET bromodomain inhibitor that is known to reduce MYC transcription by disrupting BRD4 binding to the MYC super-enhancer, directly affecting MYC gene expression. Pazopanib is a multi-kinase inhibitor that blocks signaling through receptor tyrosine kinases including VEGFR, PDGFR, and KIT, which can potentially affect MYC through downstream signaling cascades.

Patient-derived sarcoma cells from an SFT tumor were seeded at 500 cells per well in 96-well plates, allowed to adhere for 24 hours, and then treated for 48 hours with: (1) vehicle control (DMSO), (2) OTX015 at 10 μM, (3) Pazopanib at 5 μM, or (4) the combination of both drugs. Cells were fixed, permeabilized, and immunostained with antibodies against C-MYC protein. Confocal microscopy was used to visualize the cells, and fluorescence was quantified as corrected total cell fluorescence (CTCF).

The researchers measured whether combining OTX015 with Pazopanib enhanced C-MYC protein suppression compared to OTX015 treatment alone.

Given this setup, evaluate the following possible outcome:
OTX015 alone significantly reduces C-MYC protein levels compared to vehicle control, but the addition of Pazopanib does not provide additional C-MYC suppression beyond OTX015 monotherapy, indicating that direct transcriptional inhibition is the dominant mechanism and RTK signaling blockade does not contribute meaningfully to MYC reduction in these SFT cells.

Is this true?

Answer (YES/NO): NO